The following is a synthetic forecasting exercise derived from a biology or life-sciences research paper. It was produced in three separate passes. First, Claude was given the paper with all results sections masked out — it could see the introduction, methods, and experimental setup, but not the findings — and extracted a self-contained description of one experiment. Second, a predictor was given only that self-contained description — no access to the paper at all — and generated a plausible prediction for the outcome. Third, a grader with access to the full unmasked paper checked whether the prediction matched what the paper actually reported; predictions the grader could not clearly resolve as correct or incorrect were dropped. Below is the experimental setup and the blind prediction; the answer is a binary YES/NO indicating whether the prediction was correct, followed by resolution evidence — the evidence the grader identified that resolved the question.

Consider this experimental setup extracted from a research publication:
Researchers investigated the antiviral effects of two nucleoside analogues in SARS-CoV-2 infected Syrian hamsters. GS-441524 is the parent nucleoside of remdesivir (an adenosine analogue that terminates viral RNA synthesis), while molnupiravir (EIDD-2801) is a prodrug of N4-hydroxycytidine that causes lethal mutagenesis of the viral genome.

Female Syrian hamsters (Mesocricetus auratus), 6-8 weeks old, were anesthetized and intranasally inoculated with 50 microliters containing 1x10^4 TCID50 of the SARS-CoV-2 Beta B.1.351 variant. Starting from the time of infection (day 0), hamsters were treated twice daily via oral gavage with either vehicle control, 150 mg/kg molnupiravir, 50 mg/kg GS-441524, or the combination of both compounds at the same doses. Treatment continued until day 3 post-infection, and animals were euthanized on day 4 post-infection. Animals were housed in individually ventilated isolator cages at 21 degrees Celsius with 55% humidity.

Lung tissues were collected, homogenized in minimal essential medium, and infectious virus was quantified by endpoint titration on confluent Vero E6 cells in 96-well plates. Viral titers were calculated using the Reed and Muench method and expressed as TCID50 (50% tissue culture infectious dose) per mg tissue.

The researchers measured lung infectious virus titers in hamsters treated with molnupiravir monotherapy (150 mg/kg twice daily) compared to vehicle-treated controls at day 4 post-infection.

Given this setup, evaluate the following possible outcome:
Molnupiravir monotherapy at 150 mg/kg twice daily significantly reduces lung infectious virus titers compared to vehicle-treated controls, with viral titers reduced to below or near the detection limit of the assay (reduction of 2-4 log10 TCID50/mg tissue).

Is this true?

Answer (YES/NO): NO